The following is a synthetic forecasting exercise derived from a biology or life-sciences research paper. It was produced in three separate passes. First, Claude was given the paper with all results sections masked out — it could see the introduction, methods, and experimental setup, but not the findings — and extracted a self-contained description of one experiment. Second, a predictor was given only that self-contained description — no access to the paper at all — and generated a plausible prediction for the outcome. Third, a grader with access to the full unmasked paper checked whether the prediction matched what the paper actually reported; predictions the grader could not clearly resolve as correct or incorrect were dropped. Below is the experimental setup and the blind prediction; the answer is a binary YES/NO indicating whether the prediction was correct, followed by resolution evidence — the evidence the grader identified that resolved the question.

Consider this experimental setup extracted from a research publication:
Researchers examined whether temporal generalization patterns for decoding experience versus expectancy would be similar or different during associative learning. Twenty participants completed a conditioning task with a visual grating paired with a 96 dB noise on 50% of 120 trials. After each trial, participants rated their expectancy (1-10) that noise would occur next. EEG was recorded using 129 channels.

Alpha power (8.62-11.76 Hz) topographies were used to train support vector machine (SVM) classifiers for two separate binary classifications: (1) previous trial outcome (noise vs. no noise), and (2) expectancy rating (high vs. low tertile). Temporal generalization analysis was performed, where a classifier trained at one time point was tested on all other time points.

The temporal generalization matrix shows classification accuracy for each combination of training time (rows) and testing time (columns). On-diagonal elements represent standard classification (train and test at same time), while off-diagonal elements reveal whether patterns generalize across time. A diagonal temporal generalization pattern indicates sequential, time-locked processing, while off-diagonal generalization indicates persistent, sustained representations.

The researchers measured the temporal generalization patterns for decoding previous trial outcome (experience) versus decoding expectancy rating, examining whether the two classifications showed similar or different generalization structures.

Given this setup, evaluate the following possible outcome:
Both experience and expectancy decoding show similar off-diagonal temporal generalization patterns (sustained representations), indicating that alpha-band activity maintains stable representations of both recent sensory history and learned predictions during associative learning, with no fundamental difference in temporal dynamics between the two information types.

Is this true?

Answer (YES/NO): NO